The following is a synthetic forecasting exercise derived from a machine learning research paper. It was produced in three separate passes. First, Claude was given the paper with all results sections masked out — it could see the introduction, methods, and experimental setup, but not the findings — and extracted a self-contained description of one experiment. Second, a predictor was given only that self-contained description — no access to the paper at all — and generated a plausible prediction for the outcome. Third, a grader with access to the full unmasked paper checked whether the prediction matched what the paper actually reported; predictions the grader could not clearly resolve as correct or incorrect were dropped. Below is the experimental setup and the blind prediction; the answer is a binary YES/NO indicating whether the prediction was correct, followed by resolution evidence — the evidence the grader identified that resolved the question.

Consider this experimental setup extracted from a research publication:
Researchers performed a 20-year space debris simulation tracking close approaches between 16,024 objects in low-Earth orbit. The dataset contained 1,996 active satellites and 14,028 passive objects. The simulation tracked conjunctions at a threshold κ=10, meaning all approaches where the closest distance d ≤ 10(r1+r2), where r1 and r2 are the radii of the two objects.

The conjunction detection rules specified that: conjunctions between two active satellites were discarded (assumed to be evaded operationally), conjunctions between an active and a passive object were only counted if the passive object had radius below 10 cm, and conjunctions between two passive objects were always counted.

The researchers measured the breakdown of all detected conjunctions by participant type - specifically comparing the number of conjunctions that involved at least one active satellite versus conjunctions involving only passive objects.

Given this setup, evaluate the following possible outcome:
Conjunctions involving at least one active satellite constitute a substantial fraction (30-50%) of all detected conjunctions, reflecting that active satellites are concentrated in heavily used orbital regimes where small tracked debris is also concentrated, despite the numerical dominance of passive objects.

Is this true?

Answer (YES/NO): YES